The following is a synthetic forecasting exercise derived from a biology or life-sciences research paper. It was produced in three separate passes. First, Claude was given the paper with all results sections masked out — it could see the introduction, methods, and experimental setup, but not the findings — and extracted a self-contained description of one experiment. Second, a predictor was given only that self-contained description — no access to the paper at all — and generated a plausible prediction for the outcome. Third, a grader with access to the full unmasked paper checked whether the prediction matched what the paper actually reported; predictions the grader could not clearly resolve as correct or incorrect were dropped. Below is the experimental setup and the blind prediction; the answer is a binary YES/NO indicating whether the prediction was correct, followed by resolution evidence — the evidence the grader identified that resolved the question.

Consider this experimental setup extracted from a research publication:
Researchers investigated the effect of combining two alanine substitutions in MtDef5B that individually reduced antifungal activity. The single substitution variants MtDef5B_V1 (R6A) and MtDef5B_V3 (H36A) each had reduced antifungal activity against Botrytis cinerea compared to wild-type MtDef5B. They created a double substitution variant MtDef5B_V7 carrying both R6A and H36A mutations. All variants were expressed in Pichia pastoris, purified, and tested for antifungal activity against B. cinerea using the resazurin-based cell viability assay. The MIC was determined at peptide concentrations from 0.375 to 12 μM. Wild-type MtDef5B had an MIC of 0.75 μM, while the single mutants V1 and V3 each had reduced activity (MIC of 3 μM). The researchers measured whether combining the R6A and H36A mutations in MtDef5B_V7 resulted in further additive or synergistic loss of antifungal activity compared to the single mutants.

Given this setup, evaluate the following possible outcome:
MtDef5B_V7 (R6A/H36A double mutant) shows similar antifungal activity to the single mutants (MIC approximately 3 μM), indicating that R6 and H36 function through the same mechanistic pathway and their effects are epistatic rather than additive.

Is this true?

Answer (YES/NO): YES